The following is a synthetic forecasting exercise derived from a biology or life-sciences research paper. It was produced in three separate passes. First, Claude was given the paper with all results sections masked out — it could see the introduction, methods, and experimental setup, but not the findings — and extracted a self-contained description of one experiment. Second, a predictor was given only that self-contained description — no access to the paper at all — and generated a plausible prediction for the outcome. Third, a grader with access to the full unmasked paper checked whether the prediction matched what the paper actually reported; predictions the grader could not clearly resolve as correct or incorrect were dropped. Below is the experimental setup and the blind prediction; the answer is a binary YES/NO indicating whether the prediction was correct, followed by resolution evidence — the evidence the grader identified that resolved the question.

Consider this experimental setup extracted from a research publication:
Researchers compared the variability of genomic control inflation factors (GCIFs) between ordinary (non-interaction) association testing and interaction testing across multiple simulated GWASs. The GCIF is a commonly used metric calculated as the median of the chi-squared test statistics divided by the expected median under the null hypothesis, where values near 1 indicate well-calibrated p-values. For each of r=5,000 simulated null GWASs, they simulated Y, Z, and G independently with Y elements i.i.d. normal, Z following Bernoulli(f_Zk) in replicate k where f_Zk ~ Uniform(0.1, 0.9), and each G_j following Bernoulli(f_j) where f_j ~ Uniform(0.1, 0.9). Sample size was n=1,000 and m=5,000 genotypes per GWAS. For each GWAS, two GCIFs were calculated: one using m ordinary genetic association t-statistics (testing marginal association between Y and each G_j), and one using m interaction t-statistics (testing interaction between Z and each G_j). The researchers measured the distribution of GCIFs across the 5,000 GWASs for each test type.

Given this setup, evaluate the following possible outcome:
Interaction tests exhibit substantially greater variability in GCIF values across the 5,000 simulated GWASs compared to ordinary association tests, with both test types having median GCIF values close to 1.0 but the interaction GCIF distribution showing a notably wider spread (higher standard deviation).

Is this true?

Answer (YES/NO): YES